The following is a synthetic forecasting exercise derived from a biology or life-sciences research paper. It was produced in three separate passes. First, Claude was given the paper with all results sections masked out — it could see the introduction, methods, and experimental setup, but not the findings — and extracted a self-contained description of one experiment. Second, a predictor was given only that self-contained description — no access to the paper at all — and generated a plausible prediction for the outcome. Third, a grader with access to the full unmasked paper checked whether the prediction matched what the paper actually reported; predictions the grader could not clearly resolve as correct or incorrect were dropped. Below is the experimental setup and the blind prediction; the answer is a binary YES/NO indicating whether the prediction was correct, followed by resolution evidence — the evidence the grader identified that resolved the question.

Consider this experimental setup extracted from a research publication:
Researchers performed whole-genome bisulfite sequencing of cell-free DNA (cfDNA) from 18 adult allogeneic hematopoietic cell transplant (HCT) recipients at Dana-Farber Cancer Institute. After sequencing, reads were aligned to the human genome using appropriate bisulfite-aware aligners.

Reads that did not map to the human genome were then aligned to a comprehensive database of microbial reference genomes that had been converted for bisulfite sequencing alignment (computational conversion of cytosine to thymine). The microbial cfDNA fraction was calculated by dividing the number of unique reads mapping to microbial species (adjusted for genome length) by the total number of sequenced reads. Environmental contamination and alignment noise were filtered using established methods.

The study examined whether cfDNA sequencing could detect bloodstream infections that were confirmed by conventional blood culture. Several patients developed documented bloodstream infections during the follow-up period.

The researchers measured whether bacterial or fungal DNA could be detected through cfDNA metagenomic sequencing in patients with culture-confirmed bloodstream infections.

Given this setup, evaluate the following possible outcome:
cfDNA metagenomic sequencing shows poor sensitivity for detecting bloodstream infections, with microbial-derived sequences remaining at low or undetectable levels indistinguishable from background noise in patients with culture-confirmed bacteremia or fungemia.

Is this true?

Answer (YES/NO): YES